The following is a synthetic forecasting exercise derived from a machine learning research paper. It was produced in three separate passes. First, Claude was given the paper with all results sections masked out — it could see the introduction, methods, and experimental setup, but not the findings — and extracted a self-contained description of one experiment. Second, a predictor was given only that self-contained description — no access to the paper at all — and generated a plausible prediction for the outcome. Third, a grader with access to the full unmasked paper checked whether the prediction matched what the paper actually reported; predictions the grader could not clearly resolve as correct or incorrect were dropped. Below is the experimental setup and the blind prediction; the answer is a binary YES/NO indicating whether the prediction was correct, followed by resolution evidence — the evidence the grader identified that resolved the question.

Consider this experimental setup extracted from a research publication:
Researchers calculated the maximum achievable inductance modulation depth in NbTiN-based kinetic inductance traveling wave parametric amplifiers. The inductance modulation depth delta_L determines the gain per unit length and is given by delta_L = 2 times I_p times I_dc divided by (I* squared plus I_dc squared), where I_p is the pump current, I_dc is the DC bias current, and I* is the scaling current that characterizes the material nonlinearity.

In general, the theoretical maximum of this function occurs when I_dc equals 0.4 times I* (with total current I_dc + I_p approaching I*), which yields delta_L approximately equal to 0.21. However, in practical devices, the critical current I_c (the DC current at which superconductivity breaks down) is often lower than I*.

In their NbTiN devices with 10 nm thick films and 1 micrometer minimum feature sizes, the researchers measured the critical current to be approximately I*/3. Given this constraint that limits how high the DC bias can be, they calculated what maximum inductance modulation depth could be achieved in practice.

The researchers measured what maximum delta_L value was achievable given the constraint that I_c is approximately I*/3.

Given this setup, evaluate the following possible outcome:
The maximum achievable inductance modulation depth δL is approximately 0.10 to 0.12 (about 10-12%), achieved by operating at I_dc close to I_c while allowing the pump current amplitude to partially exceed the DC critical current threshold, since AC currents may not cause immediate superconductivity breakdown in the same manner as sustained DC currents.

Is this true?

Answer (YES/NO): NO